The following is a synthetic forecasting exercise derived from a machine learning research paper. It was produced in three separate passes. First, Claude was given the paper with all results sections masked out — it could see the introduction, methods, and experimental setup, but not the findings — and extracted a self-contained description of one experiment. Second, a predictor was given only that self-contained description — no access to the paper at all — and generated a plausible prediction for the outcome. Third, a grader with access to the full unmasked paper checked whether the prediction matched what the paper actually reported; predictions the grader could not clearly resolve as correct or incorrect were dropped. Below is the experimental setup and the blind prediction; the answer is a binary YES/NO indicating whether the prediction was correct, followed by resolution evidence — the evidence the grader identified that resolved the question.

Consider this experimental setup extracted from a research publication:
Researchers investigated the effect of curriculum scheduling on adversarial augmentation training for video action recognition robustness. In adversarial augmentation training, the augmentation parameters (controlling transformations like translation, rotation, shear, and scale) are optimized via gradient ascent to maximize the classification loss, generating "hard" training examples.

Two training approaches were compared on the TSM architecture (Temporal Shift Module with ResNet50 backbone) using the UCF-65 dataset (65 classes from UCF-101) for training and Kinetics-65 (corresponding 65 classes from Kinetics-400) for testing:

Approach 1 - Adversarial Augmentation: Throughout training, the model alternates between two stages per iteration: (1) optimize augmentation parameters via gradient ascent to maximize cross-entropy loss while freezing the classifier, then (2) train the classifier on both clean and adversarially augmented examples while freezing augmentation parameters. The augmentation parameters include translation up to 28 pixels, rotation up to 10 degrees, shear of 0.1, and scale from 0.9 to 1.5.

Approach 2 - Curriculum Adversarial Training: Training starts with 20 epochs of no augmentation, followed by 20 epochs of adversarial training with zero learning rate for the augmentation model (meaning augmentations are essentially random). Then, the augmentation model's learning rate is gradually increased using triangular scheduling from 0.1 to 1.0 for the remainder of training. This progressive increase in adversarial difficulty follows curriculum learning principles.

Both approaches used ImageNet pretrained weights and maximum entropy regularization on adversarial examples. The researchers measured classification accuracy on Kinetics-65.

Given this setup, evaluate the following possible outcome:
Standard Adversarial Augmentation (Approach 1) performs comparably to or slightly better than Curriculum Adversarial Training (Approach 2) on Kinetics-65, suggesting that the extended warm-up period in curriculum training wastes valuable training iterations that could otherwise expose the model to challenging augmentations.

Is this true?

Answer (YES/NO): NO